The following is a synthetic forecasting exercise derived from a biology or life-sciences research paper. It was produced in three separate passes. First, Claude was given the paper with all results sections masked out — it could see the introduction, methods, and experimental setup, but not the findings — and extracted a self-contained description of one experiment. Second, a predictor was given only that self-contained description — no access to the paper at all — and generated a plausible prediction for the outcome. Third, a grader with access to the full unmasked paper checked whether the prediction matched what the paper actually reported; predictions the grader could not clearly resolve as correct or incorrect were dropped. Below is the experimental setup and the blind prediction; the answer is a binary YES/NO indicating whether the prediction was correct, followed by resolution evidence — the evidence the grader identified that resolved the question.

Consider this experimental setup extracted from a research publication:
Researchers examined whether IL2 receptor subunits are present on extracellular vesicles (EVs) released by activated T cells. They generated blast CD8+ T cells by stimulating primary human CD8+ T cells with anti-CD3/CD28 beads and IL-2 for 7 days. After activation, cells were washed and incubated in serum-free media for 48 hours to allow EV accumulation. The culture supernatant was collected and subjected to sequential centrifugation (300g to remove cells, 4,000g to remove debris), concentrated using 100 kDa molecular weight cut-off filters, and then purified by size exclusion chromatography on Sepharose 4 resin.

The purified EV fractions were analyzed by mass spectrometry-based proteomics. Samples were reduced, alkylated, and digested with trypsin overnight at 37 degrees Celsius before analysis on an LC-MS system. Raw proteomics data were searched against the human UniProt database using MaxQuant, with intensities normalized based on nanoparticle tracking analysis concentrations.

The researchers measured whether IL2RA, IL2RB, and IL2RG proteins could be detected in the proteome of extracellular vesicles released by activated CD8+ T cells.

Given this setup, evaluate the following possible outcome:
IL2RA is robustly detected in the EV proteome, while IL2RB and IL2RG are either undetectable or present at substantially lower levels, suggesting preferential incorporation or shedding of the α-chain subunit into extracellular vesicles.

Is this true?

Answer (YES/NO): NO